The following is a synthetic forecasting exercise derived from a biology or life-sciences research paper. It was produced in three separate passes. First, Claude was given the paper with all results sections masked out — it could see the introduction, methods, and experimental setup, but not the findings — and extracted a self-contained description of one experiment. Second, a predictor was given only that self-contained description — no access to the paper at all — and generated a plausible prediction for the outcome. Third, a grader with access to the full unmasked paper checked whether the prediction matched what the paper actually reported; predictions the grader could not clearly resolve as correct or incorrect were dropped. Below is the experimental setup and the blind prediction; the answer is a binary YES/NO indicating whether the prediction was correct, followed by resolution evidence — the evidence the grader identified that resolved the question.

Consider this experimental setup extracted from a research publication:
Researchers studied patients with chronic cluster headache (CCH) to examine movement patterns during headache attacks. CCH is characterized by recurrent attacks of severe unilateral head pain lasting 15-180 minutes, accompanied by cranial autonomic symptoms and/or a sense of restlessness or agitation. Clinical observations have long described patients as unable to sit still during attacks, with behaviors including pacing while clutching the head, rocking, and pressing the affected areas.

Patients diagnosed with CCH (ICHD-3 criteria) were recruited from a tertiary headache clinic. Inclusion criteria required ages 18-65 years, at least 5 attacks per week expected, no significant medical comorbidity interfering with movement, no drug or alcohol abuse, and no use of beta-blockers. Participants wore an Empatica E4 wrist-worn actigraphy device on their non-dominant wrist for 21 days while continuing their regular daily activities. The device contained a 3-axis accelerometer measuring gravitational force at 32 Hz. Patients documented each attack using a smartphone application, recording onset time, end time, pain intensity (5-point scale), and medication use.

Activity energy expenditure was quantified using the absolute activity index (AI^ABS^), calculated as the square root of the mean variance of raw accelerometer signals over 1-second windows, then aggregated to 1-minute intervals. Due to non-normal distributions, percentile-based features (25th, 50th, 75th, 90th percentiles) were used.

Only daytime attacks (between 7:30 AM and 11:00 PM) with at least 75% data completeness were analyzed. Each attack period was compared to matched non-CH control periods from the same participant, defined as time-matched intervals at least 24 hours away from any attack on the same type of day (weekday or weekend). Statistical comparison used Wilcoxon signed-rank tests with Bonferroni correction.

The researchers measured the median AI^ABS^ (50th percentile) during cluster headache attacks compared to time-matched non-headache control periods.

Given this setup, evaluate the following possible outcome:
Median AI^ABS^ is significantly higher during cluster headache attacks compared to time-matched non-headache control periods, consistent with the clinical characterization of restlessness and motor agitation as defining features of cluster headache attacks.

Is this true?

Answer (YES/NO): NO